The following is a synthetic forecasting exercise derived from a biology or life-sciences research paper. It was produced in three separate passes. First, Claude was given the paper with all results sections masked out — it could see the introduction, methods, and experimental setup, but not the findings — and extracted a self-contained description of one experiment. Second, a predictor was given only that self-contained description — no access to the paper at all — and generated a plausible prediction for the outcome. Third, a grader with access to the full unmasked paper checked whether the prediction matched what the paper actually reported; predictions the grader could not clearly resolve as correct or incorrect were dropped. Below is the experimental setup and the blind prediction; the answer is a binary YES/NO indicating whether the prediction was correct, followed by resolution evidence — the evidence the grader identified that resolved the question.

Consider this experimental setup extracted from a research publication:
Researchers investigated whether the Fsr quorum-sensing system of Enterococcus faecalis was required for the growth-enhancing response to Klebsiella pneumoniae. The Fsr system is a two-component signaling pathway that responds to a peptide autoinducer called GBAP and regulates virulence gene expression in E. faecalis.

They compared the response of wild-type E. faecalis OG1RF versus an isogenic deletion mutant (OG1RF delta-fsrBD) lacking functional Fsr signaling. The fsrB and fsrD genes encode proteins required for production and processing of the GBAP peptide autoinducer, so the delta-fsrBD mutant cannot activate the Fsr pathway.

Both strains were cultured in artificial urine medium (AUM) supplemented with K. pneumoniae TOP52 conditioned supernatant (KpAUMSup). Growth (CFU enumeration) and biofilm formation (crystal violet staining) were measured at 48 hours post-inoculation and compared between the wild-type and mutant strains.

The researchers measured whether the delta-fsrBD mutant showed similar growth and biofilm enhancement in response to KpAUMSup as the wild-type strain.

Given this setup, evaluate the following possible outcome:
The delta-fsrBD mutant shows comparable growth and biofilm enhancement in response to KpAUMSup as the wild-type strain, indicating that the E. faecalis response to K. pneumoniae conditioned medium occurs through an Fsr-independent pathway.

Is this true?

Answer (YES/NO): NO